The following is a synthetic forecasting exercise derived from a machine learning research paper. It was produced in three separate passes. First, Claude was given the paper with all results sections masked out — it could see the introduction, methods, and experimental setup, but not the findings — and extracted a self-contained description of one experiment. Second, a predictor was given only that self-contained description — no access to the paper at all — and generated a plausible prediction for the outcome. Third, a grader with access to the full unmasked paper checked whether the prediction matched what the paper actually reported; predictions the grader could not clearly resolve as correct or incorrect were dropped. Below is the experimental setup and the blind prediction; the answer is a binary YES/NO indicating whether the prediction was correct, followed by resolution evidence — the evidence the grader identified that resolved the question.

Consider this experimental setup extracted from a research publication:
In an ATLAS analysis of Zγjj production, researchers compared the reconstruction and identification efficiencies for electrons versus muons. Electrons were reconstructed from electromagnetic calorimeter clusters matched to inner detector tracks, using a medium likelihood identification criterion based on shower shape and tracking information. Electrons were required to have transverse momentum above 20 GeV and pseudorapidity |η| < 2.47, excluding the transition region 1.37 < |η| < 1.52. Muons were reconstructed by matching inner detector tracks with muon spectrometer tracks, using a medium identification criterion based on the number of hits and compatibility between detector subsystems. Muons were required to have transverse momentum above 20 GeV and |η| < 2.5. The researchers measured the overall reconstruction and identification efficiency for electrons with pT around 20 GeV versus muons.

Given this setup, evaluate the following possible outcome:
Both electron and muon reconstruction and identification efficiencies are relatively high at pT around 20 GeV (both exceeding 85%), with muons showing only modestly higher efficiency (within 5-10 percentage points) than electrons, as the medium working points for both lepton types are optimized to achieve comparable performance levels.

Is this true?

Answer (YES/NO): NO